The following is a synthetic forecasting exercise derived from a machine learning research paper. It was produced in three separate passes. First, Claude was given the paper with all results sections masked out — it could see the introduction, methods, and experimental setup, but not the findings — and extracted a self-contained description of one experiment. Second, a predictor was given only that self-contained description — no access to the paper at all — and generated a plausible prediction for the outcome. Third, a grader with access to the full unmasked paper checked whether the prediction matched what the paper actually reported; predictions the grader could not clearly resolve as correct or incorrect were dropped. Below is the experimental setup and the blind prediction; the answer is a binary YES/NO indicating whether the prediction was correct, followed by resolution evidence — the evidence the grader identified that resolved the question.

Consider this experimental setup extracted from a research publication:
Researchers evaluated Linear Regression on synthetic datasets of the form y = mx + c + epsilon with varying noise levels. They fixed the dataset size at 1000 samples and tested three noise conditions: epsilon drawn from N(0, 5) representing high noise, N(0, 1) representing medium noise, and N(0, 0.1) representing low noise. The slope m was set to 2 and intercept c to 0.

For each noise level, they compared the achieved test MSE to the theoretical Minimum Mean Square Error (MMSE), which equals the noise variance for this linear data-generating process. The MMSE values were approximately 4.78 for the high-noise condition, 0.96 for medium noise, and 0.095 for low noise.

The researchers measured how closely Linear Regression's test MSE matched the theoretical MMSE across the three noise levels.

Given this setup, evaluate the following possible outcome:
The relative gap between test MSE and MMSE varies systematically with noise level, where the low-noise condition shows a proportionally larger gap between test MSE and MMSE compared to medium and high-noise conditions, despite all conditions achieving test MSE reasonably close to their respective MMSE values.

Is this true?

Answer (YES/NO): YES